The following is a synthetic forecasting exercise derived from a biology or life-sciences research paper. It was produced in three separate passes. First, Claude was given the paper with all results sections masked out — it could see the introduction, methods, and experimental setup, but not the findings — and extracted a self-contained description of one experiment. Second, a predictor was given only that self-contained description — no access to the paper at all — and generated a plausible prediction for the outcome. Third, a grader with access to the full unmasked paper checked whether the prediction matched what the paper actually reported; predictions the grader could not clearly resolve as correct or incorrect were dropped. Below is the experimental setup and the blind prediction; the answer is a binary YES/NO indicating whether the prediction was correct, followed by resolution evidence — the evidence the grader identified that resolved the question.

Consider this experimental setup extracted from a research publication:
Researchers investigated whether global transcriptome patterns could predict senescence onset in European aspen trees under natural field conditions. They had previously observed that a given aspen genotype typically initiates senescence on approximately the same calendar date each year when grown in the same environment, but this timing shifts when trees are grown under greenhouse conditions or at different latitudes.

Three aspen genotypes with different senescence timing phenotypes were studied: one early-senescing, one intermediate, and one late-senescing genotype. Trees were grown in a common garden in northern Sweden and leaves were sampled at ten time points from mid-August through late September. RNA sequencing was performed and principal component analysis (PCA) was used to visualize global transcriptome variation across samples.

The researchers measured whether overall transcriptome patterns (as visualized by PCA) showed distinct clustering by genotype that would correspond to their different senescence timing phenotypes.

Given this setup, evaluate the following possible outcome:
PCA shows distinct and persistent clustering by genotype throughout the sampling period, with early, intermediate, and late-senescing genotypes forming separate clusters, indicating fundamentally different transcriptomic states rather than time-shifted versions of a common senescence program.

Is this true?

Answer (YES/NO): NO